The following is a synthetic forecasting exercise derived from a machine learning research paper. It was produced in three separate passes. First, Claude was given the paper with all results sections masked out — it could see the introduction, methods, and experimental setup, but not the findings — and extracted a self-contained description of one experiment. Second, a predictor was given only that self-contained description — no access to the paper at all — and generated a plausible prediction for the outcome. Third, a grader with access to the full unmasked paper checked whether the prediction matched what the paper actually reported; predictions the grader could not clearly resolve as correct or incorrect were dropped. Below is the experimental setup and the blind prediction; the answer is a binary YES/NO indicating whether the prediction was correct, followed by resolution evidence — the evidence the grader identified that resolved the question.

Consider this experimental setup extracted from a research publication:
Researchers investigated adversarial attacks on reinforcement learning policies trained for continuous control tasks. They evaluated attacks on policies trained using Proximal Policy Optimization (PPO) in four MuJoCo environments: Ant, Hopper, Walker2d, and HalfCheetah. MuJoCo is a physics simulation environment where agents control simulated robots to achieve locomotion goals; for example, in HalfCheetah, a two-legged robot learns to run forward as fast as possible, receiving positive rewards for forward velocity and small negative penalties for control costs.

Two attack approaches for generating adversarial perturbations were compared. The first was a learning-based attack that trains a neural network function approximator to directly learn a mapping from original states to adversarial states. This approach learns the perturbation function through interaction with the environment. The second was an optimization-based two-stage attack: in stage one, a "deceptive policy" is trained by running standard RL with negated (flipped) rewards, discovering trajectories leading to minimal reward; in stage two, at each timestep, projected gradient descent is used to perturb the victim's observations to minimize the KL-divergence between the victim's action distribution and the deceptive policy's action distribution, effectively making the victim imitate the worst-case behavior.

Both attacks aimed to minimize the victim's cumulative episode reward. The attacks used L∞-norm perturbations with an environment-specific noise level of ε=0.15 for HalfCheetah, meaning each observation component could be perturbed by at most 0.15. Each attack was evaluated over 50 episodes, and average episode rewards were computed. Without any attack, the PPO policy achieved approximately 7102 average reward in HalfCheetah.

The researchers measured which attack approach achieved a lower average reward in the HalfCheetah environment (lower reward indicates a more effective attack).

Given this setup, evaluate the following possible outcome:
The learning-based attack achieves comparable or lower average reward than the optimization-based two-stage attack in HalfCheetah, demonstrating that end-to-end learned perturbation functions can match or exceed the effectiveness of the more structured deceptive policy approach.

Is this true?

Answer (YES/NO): YES